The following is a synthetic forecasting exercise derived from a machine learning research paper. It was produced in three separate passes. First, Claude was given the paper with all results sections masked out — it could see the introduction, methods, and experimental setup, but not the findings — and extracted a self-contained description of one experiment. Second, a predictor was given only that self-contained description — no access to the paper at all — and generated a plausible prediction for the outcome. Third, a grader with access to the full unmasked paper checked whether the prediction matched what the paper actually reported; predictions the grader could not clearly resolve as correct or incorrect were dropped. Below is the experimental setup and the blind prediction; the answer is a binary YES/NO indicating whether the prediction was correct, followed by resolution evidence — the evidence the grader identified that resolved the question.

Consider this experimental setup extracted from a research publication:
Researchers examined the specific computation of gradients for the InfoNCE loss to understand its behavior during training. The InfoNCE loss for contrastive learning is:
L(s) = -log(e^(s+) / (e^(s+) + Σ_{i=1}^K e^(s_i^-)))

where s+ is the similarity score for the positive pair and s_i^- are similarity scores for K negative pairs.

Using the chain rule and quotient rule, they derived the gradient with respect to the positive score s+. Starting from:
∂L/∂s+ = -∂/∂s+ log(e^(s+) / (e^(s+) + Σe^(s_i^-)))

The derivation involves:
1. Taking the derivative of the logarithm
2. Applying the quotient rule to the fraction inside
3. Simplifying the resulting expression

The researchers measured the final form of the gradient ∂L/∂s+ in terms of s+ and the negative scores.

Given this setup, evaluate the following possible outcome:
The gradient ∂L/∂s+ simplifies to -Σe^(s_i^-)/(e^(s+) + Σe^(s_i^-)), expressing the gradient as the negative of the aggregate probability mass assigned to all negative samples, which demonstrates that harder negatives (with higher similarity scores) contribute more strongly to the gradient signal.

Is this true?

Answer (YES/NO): YES